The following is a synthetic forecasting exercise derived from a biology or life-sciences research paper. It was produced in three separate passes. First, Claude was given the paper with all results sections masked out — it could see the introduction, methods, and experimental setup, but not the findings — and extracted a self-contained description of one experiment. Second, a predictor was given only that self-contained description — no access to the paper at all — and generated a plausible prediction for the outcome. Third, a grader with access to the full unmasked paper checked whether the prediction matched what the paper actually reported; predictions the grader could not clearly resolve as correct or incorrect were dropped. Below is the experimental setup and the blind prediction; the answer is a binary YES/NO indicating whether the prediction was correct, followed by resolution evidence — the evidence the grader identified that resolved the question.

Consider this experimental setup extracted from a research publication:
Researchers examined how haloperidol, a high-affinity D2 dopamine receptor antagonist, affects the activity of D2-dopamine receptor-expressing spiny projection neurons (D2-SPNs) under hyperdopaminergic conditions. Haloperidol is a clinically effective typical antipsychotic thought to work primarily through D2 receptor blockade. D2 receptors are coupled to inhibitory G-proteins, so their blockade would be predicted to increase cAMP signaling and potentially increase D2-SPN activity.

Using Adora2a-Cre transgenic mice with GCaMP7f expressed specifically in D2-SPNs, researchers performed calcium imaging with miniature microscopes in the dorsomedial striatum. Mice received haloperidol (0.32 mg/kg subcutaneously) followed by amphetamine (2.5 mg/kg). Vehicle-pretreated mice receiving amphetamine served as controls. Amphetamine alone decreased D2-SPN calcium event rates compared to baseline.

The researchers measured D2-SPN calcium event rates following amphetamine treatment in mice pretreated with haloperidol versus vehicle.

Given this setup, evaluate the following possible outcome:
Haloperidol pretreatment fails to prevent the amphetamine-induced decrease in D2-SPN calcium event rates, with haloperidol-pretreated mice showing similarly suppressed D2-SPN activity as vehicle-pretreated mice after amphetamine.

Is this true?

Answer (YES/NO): NO